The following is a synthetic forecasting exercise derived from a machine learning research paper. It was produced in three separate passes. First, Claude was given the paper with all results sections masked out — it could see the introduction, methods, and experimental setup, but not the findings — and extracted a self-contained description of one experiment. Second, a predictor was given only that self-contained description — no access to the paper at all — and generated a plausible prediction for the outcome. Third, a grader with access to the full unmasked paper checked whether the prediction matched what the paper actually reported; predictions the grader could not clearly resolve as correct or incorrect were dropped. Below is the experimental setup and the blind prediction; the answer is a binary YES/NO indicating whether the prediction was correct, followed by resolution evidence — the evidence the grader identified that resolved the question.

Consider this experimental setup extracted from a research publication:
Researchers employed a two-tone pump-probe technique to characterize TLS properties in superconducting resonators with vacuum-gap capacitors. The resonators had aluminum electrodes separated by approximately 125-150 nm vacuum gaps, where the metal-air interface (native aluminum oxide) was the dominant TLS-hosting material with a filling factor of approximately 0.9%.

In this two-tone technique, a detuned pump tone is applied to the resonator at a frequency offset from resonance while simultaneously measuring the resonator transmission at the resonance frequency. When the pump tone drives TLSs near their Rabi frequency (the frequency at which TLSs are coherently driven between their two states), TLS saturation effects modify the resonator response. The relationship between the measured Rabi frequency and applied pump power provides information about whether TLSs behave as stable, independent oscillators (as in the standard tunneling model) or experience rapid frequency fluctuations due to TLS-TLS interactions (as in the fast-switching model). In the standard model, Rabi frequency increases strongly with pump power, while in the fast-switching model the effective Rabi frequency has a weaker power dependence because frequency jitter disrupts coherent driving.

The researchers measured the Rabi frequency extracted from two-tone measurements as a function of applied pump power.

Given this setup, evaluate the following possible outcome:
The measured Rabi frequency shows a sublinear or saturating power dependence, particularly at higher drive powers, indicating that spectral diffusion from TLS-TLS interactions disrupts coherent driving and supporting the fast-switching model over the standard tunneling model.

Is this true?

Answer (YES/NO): YES